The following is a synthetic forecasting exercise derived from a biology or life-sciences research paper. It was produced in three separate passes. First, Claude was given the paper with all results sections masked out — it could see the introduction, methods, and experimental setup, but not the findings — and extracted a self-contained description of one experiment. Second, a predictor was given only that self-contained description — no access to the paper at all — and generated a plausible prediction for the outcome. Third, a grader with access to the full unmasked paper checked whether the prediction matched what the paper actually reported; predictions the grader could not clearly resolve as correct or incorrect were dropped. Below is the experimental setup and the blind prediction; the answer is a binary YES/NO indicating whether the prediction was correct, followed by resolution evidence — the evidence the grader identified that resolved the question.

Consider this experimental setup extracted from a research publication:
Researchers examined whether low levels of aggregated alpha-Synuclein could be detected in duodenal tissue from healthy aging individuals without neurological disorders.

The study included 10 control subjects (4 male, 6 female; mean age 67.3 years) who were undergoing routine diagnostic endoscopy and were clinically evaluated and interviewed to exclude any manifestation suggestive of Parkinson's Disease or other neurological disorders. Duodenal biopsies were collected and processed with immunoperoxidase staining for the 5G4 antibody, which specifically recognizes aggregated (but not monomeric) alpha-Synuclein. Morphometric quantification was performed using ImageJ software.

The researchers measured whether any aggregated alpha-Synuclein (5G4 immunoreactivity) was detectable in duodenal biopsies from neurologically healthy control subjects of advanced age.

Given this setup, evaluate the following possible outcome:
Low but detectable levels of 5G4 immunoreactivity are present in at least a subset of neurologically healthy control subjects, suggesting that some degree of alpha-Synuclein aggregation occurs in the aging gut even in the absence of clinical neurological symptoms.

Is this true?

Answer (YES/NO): YES